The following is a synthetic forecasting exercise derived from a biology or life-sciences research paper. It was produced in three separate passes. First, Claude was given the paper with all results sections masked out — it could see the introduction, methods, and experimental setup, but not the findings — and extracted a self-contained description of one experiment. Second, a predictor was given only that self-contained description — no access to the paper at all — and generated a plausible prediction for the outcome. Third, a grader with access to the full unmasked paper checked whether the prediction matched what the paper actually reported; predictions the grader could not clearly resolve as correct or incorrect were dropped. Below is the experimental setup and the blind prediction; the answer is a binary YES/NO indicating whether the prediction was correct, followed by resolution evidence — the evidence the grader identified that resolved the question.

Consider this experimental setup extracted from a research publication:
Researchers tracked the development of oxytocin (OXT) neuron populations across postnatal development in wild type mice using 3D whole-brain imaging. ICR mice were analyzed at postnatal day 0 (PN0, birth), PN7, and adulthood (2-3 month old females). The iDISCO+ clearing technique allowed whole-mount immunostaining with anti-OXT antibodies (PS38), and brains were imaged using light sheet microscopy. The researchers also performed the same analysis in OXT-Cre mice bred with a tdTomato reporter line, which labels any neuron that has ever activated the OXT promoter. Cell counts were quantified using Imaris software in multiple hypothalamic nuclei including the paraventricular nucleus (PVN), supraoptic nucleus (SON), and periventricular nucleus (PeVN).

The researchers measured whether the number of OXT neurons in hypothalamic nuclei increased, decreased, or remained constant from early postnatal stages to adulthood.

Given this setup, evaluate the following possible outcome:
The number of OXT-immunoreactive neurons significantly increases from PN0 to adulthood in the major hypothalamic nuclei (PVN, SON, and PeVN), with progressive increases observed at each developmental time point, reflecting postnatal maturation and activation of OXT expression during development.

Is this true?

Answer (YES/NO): YES